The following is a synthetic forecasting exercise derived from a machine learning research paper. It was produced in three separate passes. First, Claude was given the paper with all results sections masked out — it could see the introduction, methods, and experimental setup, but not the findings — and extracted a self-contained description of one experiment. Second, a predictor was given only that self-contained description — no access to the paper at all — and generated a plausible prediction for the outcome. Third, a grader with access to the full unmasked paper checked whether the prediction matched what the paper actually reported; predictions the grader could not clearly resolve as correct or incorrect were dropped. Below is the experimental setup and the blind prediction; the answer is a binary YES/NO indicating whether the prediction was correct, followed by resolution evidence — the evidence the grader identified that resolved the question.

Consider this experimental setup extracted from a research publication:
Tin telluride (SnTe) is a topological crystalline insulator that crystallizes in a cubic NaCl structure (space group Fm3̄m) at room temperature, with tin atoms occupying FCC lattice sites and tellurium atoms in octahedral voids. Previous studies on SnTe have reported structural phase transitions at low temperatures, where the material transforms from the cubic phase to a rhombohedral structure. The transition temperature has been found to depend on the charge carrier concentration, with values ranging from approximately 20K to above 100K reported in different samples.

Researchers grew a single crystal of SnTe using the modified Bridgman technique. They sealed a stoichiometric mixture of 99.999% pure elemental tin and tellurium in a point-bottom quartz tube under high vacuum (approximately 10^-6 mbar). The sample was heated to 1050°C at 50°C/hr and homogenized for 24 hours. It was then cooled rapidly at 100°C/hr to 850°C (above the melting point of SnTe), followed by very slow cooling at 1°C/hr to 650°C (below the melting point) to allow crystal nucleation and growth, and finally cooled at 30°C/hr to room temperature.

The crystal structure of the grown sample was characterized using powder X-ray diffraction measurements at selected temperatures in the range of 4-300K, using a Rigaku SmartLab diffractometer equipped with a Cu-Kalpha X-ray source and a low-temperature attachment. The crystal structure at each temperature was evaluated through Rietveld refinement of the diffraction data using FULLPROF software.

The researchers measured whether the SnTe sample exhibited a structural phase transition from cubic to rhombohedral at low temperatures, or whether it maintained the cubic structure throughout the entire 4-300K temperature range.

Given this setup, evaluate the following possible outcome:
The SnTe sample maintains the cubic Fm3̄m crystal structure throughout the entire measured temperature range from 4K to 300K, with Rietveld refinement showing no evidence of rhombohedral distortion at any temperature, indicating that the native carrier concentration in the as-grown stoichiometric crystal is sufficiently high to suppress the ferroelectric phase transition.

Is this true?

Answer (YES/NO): NO